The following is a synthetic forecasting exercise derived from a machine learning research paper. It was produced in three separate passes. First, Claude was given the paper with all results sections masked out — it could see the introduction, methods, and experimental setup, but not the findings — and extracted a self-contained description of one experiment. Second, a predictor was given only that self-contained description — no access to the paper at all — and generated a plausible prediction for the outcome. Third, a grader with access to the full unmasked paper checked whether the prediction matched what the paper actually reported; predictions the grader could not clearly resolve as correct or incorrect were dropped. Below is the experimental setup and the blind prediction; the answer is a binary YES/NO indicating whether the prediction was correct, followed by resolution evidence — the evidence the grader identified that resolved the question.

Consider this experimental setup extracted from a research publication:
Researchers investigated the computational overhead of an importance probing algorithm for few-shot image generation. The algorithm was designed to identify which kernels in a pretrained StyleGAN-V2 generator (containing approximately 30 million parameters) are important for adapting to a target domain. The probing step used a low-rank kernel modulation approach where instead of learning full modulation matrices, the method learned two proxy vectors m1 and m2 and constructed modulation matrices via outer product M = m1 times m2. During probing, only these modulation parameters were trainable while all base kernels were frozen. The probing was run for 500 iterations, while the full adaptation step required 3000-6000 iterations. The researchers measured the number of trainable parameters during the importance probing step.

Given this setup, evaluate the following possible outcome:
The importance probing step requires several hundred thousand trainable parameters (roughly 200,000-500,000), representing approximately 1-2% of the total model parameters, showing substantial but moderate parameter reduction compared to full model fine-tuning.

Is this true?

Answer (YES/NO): NO